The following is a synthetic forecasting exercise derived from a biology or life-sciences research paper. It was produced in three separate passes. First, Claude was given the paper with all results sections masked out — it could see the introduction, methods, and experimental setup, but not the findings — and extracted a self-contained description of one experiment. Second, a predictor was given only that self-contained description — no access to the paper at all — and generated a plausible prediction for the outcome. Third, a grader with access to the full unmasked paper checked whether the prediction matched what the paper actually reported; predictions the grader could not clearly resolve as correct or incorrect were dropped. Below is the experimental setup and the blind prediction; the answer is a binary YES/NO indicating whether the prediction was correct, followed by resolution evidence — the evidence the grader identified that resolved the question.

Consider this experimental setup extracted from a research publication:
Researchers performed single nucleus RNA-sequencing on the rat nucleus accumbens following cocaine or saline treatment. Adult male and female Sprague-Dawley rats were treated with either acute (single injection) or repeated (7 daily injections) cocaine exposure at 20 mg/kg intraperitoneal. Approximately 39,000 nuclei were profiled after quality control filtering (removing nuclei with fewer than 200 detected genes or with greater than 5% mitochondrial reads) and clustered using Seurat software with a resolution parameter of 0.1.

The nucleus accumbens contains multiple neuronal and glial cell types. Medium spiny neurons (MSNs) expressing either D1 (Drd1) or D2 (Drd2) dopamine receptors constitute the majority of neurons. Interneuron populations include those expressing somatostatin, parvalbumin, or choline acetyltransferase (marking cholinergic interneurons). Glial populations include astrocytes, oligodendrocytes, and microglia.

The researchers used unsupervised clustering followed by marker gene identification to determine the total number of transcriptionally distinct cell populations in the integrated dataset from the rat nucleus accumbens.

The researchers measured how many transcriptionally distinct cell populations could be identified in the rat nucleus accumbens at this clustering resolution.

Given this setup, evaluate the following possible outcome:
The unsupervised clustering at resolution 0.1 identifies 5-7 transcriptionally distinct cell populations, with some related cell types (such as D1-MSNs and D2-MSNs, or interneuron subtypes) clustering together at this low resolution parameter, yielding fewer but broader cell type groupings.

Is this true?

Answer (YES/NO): NO